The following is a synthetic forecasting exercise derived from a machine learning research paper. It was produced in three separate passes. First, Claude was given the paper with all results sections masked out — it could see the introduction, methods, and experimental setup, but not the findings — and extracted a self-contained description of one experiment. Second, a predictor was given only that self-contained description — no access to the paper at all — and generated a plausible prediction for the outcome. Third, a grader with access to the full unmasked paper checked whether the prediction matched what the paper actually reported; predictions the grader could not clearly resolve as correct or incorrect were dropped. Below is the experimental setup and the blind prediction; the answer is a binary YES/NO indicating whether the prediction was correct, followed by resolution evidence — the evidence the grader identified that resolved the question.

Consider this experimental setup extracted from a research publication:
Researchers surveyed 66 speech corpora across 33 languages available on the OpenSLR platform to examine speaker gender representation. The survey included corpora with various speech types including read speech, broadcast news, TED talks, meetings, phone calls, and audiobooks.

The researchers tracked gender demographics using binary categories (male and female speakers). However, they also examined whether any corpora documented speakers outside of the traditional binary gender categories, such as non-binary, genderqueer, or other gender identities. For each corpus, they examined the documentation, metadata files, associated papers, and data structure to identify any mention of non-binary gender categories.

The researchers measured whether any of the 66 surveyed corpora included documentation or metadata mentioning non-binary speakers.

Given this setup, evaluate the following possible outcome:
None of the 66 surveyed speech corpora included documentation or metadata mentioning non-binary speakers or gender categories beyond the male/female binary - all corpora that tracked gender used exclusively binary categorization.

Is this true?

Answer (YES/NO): YES